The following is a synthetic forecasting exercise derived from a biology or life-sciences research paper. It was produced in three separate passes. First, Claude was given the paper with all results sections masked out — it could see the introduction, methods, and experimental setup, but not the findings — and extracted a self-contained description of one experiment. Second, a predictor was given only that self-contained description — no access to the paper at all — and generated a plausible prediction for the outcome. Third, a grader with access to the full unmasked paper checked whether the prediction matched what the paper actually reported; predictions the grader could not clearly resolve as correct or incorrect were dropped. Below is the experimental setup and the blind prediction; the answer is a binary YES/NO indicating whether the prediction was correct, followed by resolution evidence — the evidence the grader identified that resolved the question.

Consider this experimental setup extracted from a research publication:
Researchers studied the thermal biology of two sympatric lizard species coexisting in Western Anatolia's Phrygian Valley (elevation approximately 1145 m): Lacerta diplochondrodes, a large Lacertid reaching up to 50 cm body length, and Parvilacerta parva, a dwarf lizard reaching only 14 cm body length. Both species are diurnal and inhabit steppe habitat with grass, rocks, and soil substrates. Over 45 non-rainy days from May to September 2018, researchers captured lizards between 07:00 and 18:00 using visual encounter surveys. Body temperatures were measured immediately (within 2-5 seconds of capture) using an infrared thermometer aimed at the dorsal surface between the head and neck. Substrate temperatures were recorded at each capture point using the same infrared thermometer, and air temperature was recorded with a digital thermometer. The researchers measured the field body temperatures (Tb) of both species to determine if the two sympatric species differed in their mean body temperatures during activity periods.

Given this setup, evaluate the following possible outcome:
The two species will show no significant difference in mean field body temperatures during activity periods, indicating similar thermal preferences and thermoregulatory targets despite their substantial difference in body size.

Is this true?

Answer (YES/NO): YES